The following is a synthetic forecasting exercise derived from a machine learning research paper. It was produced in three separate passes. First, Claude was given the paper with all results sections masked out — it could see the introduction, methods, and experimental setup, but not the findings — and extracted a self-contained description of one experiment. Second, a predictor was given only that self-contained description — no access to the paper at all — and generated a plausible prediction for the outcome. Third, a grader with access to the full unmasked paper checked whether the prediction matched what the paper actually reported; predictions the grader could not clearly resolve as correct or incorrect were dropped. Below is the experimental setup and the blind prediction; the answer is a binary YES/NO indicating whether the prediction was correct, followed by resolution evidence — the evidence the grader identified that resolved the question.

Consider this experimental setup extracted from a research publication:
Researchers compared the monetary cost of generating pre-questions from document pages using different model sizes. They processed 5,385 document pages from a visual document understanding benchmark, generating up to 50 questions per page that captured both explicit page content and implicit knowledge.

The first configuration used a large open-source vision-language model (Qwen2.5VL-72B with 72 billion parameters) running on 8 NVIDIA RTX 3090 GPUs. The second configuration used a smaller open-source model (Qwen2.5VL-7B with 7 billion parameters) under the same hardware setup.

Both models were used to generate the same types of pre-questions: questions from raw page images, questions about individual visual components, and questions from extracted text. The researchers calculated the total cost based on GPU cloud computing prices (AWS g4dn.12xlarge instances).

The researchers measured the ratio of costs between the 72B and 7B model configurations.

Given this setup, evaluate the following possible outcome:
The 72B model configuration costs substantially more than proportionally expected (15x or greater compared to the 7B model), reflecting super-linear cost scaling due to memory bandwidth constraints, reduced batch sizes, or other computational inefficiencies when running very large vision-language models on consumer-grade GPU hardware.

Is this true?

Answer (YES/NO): YES